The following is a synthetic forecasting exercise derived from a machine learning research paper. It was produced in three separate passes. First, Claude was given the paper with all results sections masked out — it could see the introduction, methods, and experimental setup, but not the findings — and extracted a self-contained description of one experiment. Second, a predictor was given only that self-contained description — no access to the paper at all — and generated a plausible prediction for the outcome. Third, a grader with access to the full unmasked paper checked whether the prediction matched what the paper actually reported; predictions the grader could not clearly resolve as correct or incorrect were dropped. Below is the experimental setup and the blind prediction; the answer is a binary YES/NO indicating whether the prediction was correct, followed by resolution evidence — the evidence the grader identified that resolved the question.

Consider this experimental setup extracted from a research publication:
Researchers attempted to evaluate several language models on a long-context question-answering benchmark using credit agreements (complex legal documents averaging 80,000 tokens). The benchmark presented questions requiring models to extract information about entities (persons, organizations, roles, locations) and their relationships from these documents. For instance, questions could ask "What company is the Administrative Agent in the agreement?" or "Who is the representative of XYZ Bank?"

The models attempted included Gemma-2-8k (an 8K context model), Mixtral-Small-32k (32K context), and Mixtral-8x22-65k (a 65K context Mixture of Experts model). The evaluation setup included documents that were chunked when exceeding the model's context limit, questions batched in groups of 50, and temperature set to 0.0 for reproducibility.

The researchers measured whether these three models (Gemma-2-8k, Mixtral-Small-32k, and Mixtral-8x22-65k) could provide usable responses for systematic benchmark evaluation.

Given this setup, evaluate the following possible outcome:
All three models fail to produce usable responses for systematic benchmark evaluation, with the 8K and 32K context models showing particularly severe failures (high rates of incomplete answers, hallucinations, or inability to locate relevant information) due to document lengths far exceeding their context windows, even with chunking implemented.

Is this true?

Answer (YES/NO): NO